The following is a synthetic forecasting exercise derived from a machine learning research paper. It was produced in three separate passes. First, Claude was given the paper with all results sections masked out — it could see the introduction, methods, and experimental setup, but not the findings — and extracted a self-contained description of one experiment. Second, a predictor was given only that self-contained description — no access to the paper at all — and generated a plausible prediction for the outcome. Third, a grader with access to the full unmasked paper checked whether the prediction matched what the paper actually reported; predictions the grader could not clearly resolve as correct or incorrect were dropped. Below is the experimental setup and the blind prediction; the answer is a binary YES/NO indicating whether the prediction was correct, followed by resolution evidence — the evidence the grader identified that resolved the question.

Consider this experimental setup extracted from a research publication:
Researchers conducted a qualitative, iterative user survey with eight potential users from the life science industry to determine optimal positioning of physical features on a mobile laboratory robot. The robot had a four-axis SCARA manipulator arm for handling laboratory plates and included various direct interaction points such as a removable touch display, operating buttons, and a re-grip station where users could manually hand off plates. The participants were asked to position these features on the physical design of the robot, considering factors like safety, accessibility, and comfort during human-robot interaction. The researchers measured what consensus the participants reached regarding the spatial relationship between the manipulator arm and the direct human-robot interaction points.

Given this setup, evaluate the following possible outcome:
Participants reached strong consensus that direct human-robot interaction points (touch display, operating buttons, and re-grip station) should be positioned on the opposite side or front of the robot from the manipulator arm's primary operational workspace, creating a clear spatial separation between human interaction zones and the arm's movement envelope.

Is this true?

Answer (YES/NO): NO